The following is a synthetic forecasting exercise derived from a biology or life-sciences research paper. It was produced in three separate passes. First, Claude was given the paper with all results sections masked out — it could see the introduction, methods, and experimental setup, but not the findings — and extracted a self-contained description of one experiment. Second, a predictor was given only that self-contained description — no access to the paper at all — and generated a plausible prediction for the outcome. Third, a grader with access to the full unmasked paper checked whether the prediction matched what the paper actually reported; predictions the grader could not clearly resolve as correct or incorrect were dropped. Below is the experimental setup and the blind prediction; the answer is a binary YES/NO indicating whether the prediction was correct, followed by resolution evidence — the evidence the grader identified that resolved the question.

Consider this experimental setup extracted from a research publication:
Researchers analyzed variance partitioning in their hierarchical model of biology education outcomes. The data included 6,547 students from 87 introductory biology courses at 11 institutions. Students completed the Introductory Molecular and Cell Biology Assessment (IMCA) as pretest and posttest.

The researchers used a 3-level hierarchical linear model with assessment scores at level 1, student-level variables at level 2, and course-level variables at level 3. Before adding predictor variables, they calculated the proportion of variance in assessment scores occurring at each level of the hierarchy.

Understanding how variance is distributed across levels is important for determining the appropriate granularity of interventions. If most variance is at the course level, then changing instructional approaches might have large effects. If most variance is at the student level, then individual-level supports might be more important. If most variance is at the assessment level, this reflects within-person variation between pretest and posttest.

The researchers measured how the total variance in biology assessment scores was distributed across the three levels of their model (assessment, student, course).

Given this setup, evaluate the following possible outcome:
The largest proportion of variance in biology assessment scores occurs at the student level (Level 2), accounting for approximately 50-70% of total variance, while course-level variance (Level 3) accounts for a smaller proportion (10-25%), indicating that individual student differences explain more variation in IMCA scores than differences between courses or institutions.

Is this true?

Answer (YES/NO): NO